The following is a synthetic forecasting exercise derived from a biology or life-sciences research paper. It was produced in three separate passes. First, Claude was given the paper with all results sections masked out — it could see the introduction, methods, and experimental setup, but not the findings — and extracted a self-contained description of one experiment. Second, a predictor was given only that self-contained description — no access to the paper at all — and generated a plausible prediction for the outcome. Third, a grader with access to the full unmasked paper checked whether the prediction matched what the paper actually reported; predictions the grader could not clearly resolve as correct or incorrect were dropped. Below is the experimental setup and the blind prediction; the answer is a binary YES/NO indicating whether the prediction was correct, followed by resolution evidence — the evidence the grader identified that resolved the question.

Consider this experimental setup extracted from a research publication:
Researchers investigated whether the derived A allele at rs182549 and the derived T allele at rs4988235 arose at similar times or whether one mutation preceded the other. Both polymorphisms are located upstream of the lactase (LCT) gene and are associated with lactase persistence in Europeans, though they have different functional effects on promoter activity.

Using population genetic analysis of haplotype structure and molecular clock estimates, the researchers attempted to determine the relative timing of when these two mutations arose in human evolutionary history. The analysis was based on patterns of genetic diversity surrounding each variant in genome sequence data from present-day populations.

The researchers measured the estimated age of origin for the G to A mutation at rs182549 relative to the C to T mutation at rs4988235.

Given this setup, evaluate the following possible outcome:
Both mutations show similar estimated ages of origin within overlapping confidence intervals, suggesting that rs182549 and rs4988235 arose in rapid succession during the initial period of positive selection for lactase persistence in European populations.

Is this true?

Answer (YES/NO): NO